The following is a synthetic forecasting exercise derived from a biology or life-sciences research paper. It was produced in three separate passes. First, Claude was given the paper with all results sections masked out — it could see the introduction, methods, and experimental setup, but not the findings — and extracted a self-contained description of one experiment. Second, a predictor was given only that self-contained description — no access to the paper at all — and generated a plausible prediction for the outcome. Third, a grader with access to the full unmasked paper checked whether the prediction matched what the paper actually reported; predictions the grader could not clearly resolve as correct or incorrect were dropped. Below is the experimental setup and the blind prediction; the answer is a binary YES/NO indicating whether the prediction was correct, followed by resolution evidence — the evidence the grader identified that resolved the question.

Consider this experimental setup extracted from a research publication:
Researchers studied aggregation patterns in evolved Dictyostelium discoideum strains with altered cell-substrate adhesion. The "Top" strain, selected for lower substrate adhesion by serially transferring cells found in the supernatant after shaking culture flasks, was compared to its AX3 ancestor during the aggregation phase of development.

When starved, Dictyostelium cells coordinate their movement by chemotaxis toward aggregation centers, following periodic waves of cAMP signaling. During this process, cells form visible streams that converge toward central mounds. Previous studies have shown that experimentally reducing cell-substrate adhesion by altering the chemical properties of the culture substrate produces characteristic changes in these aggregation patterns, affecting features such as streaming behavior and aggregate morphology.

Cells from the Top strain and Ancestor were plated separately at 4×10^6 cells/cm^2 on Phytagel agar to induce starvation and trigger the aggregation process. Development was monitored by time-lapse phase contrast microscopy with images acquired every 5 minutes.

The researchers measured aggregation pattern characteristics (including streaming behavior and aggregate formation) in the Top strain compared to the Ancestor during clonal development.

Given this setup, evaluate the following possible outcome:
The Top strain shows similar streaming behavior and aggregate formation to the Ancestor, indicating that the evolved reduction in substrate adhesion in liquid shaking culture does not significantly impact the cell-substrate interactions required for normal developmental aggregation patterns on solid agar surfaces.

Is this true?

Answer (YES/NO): NO